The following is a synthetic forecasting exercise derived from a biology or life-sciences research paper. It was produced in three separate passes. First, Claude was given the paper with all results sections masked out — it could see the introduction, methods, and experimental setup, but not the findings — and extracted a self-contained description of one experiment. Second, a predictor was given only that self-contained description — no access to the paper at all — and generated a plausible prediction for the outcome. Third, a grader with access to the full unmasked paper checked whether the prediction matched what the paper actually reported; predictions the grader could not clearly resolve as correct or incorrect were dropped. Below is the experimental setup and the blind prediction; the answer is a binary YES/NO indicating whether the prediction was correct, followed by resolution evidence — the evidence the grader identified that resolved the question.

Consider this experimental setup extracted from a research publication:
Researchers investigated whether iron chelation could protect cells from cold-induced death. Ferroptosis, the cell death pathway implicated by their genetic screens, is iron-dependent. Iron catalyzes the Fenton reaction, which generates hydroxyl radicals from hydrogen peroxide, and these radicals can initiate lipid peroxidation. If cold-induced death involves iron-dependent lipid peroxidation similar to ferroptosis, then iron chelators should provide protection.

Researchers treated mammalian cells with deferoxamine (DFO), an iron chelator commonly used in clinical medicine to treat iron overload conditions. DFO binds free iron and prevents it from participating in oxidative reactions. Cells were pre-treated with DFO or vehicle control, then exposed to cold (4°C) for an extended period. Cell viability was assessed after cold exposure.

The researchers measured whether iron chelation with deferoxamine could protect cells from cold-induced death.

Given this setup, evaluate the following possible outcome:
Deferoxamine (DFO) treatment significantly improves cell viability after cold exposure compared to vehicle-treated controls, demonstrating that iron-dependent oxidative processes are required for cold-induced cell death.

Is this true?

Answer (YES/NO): YES